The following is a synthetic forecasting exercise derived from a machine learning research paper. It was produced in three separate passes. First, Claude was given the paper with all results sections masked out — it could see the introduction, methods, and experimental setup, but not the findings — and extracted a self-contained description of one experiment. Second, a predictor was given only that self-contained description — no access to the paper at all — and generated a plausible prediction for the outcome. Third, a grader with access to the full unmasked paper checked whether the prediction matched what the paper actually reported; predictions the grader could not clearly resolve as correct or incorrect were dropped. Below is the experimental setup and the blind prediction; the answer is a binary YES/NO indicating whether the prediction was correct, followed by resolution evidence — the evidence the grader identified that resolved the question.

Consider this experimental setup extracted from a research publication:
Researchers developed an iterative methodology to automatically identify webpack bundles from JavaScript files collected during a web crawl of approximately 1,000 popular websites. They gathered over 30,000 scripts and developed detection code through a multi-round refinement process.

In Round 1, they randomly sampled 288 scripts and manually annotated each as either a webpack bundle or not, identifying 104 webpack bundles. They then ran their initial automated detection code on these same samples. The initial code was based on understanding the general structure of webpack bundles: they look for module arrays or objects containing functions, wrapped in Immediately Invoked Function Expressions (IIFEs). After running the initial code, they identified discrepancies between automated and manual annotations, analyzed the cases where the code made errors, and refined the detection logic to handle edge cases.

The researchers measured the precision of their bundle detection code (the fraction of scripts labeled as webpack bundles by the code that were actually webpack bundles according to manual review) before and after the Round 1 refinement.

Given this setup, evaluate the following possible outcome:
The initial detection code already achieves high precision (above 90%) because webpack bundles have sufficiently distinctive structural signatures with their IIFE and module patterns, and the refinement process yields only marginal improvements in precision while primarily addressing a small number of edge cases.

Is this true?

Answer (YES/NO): NO